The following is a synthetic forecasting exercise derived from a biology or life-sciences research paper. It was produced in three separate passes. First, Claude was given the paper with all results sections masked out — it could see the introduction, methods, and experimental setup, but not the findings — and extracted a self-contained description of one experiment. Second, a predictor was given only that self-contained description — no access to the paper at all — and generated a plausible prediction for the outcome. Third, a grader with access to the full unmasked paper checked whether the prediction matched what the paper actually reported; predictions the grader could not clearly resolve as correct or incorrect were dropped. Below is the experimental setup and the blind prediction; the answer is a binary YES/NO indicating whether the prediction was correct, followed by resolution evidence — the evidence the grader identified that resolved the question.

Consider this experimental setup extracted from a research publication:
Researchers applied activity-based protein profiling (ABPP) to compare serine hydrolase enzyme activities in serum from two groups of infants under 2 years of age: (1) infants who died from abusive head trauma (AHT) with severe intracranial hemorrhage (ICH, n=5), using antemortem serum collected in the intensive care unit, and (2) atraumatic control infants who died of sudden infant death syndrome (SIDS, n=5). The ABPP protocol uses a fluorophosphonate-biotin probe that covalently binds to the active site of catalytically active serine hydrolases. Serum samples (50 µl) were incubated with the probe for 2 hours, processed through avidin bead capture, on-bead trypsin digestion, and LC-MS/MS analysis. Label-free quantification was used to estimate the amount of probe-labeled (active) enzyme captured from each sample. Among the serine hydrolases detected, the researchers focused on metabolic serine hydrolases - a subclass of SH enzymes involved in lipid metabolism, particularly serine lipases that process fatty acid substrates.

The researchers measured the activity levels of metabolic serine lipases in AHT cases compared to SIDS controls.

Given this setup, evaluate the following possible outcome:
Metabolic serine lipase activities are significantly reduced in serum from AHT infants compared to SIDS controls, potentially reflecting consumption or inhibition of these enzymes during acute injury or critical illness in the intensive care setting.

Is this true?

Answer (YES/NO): YES